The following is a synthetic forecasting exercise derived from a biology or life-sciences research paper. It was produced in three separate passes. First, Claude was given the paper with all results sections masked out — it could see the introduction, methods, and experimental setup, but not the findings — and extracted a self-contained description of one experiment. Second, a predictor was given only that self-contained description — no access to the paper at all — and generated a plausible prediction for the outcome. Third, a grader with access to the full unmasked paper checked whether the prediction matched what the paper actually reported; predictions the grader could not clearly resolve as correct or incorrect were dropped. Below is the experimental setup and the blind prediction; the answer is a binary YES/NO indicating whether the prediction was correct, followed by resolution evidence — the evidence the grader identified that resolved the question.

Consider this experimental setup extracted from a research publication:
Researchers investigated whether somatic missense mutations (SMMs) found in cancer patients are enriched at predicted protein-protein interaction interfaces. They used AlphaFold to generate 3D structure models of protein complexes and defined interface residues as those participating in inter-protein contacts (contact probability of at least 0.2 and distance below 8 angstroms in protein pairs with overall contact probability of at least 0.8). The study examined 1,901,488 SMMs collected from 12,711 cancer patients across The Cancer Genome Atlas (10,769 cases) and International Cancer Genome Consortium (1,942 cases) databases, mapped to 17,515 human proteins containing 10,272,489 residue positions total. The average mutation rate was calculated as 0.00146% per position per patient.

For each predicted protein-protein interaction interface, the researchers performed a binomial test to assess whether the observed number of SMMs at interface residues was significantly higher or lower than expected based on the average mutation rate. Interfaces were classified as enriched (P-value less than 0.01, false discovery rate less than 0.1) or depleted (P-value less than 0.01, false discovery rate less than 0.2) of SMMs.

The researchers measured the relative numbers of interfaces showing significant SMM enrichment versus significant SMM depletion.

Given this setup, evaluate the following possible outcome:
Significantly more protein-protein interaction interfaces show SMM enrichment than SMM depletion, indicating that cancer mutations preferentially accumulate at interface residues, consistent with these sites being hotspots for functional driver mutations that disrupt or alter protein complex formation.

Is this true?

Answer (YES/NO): YES